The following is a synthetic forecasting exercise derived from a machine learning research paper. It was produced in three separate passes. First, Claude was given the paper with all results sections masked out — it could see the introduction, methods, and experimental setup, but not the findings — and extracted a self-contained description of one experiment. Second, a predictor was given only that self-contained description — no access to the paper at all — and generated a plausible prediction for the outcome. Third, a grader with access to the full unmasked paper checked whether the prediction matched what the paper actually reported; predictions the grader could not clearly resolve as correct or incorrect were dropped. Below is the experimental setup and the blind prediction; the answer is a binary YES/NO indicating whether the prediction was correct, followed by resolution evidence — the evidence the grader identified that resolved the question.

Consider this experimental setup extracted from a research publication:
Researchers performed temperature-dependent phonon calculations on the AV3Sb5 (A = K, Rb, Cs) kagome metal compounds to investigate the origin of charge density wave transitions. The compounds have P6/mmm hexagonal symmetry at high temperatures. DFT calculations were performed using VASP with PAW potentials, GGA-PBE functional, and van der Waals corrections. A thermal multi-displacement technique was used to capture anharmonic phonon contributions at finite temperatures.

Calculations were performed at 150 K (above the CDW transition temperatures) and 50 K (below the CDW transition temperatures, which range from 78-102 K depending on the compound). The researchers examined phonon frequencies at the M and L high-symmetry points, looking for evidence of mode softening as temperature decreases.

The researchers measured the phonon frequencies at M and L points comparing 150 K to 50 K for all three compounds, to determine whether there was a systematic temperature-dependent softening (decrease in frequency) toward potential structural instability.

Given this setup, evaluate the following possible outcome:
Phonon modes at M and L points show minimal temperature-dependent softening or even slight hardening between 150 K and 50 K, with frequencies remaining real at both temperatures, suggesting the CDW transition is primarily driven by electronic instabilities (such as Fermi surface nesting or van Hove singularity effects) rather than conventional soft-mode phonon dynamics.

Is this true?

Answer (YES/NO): NO